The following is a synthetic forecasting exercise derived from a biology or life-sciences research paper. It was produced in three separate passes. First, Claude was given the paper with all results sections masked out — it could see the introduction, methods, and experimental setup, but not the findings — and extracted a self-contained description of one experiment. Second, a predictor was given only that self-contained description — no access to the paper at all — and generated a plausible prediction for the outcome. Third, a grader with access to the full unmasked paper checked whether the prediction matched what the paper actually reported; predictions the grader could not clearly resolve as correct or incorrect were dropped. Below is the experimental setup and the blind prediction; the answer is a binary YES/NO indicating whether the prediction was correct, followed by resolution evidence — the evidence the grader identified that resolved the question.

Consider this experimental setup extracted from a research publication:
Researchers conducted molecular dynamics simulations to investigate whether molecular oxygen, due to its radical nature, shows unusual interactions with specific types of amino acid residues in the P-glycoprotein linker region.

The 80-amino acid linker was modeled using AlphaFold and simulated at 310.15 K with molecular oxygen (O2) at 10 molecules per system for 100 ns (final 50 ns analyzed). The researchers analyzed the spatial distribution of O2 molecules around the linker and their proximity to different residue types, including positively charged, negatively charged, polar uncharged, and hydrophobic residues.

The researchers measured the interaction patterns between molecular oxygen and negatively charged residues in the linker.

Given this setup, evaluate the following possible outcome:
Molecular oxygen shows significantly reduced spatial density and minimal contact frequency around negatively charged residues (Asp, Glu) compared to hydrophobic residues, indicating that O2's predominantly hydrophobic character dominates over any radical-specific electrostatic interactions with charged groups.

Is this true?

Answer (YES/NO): NO